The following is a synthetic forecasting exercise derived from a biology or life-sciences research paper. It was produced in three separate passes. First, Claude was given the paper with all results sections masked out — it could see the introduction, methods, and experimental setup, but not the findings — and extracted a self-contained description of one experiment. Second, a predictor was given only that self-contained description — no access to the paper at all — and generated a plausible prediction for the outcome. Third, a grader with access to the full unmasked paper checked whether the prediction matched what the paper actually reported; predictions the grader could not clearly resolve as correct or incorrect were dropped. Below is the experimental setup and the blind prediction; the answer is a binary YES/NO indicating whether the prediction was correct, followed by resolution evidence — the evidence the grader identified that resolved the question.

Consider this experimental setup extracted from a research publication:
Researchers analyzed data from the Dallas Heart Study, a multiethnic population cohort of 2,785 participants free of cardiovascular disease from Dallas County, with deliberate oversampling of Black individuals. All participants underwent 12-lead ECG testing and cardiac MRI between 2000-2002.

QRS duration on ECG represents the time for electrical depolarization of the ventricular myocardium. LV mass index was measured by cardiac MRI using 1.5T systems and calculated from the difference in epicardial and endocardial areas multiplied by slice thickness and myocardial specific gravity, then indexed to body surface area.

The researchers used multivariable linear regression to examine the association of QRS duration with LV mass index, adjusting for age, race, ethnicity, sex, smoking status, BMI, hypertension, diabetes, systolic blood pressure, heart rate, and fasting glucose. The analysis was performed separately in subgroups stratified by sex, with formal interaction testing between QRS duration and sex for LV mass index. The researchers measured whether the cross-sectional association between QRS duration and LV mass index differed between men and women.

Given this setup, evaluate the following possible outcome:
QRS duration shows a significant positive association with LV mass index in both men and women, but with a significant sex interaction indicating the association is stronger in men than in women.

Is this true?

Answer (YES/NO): YES